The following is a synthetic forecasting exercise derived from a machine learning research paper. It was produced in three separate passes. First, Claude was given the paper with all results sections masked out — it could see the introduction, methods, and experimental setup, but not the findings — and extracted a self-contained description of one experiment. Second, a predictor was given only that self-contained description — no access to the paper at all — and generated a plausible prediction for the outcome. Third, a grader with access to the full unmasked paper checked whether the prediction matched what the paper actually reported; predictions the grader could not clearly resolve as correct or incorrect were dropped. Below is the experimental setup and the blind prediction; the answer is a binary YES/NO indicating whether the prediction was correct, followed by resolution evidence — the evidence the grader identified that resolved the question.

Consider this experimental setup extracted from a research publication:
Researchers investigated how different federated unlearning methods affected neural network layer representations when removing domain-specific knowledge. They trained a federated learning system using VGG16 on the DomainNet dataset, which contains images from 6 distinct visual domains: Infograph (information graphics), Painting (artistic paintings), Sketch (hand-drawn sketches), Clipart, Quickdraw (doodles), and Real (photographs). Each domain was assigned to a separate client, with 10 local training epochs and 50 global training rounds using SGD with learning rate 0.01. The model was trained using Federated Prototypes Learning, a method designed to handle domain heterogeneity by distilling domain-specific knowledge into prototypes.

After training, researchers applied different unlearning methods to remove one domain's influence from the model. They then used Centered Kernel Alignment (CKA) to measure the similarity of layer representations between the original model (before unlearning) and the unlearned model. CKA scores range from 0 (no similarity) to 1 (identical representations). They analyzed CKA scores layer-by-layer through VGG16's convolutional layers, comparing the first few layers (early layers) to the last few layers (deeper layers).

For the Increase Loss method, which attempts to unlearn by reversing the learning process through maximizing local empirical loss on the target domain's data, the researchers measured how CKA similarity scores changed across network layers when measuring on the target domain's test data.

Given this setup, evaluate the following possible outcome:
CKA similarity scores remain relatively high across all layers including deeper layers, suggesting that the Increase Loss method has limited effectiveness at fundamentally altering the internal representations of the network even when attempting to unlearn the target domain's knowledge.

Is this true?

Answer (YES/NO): YES